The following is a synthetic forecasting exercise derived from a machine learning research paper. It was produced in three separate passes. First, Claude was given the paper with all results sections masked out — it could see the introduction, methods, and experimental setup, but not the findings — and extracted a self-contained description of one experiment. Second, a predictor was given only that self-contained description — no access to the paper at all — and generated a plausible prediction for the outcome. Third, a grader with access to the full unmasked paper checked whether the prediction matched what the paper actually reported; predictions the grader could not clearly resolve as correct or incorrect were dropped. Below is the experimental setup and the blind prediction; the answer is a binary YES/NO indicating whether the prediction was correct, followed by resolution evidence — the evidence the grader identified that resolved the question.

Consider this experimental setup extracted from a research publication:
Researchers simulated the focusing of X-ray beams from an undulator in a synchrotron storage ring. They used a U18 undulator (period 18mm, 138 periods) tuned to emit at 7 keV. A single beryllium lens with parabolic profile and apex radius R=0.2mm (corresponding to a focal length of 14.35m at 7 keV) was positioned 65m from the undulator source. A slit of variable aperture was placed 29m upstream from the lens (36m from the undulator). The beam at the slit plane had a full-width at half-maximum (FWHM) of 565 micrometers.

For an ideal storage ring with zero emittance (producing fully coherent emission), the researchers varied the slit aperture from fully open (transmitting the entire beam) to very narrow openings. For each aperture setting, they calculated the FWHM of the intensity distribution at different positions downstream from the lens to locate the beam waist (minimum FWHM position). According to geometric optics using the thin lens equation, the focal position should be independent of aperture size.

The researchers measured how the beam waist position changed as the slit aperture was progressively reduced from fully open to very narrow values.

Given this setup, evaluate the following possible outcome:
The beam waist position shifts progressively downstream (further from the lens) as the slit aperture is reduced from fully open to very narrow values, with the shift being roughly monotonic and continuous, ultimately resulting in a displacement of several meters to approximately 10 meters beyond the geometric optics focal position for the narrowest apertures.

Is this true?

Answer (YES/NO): YES